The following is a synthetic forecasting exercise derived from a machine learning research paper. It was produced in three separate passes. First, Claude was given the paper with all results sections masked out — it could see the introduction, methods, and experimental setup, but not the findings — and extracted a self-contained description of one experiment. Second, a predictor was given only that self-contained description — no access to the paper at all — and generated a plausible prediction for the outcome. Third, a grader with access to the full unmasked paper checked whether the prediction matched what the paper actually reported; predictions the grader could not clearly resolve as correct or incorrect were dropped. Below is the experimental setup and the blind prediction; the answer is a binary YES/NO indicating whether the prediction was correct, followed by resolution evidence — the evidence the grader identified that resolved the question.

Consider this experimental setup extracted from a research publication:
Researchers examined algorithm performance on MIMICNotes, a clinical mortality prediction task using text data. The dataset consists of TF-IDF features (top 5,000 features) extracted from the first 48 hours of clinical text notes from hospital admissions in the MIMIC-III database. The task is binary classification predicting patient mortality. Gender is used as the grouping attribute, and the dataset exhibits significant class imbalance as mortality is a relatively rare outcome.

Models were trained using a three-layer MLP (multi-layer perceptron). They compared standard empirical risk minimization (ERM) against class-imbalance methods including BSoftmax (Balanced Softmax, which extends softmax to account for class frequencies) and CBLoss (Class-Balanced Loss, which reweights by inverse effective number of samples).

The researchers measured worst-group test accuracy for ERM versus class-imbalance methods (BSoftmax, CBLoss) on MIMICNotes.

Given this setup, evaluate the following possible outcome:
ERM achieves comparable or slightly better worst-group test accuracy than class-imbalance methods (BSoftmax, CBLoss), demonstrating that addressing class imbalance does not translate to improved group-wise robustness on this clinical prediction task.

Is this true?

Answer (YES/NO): NO